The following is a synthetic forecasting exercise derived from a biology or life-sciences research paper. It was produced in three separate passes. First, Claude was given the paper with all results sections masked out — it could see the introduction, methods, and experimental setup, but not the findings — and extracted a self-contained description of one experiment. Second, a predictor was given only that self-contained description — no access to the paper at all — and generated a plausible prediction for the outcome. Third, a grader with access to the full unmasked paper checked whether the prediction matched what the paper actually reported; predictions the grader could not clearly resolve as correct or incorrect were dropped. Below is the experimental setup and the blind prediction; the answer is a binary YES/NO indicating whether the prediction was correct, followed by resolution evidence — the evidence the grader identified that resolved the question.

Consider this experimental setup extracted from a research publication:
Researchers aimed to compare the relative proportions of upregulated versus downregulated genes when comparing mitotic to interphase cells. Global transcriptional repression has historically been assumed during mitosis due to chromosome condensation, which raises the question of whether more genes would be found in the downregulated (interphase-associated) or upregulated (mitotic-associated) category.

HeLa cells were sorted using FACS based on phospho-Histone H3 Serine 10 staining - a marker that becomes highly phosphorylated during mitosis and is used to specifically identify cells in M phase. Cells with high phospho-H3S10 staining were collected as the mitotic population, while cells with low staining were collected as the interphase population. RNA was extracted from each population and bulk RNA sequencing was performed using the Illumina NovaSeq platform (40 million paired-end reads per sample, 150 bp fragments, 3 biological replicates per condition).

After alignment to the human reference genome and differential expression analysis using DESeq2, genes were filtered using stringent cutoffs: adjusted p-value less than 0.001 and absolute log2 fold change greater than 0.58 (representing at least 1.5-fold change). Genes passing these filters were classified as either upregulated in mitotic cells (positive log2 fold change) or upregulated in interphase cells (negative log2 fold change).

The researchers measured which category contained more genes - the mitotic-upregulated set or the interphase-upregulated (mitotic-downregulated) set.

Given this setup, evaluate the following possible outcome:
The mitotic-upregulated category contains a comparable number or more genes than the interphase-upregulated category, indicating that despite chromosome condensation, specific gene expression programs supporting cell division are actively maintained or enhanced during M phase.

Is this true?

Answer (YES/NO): YES